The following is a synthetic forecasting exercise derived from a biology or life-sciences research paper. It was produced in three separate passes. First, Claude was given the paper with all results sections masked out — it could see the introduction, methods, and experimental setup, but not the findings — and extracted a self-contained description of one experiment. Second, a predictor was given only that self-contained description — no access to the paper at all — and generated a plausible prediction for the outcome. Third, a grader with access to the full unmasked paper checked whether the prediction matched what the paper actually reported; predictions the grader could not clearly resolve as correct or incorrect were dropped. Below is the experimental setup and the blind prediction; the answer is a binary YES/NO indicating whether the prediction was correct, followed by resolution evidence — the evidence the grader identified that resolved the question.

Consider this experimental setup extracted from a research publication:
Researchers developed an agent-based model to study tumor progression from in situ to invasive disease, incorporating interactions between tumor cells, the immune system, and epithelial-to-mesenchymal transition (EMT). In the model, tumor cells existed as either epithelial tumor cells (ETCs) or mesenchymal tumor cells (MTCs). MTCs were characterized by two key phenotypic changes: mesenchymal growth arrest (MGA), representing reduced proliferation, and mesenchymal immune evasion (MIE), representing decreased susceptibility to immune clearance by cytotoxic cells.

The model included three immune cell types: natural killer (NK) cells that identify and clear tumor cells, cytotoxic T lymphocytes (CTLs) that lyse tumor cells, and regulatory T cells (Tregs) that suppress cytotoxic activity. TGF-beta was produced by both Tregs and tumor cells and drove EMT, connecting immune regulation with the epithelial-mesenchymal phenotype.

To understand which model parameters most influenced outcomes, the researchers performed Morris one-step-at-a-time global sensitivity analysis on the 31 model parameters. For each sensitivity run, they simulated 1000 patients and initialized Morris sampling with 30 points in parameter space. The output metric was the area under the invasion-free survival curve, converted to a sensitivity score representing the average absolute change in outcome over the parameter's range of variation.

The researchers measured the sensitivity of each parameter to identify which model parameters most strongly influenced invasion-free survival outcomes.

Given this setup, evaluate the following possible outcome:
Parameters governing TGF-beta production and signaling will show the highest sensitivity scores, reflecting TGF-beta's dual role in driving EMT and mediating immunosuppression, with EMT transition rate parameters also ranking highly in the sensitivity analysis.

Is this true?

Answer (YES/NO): NO